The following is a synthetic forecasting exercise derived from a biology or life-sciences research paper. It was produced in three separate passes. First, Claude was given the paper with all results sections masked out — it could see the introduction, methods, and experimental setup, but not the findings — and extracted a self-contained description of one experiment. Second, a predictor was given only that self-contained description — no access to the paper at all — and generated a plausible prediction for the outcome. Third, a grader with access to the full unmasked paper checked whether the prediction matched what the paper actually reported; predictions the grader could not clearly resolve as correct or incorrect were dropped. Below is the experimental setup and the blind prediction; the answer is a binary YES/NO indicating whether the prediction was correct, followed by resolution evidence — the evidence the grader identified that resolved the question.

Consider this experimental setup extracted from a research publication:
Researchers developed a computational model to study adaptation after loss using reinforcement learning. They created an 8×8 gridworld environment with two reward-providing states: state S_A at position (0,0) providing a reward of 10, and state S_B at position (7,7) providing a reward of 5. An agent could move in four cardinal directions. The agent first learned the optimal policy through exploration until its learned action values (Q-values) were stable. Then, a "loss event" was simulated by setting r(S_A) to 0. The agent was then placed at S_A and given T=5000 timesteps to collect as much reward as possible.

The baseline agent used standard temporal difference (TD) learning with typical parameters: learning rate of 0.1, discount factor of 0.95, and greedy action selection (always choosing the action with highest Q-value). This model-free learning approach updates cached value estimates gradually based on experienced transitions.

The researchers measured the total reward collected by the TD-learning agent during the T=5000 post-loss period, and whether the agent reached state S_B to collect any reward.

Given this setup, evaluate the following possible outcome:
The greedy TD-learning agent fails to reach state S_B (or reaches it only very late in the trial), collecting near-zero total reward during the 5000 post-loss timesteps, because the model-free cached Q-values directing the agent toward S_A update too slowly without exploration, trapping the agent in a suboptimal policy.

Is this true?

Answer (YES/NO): YES